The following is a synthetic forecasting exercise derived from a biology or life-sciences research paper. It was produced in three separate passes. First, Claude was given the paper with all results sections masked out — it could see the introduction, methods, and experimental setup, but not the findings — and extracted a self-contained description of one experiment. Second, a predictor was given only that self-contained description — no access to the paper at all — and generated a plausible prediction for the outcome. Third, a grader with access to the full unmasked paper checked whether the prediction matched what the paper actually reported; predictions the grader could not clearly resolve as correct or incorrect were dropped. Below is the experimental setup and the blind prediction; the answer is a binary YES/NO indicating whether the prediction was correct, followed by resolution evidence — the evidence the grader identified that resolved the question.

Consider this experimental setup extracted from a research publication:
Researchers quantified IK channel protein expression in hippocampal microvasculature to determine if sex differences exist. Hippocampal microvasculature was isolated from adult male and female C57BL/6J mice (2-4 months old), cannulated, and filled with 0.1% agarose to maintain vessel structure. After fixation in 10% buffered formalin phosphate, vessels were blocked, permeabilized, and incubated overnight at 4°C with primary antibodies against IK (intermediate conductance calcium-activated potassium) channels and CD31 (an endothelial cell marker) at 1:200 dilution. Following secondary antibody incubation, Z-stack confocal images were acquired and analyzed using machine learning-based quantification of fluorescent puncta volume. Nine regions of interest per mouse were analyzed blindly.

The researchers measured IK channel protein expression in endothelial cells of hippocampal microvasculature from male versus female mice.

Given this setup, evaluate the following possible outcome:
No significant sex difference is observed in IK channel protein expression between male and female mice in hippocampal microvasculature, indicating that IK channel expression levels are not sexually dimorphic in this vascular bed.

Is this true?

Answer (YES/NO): YES